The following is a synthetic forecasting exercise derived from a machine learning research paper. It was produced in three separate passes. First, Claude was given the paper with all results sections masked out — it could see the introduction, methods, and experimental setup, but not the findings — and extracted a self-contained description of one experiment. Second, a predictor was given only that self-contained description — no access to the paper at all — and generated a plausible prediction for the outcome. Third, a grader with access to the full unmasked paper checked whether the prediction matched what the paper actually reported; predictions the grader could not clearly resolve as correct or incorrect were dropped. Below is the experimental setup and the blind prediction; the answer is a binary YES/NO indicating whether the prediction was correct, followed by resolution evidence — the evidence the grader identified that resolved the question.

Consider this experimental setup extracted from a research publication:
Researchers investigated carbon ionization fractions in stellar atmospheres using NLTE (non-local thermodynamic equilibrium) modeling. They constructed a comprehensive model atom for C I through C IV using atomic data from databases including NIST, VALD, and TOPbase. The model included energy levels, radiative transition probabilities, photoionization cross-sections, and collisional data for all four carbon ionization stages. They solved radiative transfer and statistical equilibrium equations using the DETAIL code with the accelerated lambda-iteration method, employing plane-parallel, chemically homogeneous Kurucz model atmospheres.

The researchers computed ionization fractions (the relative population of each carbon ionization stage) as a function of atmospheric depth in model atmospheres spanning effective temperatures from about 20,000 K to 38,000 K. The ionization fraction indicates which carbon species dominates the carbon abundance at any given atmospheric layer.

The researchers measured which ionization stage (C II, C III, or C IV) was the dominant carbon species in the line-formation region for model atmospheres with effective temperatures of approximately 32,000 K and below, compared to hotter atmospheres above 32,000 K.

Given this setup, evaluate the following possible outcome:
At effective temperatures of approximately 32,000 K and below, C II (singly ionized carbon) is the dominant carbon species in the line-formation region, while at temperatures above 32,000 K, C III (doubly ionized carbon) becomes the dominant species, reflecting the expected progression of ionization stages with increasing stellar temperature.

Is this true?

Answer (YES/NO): NO